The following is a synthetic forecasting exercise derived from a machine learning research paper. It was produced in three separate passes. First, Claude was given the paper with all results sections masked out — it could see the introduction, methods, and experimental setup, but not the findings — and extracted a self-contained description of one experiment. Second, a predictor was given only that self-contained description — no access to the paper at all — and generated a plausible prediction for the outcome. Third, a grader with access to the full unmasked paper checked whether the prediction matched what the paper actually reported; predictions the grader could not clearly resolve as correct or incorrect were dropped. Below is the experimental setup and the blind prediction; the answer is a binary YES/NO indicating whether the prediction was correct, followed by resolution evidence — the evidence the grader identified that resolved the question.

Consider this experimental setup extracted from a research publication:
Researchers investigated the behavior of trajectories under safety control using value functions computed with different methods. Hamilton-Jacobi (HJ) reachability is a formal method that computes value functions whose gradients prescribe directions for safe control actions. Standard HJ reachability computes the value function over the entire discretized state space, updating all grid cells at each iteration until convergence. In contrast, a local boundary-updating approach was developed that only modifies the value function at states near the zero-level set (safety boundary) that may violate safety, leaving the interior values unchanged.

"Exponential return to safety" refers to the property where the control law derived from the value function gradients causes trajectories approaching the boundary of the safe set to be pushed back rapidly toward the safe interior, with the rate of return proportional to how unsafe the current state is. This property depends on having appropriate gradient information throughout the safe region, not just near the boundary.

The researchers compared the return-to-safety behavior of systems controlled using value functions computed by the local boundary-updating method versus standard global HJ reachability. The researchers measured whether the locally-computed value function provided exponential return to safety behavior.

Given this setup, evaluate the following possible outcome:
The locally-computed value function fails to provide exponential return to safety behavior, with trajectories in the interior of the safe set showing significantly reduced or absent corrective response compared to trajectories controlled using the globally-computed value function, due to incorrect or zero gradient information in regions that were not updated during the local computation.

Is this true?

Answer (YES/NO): NO